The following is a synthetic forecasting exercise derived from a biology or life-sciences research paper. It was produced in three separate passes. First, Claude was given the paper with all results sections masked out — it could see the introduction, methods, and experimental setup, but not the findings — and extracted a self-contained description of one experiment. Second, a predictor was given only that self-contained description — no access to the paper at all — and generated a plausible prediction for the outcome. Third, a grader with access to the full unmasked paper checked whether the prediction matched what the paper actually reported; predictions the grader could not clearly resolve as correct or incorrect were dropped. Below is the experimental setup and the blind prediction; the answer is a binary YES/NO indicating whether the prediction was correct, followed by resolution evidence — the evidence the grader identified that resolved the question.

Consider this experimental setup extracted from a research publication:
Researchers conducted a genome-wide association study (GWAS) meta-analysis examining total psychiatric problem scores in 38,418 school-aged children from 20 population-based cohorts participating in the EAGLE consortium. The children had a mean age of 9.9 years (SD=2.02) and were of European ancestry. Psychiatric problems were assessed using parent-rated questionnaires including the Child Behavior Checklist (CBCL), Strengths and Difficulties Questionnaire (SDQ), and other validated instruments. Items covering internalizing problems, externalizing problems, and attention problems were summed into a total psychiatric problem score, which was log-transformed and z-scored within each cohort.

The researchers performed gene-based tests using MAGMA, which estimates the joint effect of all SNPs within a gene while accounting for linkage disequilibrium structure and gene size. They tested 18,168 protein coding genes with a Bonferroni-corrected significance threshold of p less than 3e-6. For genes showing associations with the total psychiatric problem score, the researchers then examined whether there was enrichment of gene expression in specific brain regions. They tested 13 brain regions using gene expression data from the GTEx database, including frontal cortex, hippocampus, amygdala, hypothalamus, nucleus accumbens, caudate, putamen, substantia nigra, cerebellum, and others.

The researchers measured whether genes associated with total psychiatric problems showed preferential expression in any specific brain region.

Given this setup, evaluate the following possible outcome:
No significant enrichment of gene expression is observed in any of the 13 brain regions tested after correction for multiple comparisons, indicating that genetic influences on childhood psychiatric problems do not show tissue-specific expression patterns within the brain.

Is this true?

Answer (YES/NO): YES